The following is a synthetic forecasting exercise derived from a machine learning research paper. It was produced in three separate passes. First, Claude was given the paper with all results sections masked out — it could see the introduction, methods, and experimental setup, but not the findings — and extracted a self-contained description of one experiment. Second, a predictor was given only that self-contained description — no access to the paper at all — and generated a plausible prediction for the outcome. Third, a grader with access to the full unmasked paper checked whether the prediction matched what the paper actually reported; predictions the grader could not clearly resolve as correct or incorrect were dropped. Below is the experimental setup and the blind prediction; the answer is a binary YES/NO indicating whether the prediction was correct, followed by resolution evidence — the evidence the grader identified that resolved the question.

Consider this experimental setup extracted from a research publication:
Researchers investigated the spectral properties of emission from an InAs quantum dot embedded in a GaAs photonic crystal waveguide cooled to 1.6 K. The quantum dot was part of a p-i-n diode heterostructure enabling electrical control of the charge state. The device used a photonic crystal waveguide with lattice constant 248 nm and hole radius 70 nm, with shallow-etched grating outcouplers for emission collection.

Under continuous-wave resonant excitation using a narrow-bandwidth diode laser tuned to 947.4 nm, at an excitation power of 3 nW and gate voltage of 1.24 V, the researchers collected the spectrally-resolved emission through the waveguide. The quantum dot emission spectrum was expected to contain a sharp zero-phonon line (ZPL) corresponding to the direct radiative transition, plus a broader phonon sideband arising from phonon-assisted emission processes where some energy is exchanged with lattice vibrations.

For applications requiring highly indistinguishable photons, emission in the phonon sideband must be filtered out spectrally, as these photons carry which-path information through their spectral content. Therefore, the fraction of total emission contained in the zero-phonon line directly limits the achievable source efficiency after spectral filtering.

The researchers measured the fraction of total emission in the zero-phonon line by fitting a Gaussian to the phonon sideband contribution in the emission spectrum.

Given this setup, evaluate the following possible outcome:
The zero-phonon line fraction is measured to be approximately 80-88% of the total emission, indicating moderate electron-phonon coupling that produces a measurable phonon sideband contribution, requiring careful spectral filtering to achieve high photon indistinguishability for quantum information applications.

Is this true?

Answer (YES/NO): NO